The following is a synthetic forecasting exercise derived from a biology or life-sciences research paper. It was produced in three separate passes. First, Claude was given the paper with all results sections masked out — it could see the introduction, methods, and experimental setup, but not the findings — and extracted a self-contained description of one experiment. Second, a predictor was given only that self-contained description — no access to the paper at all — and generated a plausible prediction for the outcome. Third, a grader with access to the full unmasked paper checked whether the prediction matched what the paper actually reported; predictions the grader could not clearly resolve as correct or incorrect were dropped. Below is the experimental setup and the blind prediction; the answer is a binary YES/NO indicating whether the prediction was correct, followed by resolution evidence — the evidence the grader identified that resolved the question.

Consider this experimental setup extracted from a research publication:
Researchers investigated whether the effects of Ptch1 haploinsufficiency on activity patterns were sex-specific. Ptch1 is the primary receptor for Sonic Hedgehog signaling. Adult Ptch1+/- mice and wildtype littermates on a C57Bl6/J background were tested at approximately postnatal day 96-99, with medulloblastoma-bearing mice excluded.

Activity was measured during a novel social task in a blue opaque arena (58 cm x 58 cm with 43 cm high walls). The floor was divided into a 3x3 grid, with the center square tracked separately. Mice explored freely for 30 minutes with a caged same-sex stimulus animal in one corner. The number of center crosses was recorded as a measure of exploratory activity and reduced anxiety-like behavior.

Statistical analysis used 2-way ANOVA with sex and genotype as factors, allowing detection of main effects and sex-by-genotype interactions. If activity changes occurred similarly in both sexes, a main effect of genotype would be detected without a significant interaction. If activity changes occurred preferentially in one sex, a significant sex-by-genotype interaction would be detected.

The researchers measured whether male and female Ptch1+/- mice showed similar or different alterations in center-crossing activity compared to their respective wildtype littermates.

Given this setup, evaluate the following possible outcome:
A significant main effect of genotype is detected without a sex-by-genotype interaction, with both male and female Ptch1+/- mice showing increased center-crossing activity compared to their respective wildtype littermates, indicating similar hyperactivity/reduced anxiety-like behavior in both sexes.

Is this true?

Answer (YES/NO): NO